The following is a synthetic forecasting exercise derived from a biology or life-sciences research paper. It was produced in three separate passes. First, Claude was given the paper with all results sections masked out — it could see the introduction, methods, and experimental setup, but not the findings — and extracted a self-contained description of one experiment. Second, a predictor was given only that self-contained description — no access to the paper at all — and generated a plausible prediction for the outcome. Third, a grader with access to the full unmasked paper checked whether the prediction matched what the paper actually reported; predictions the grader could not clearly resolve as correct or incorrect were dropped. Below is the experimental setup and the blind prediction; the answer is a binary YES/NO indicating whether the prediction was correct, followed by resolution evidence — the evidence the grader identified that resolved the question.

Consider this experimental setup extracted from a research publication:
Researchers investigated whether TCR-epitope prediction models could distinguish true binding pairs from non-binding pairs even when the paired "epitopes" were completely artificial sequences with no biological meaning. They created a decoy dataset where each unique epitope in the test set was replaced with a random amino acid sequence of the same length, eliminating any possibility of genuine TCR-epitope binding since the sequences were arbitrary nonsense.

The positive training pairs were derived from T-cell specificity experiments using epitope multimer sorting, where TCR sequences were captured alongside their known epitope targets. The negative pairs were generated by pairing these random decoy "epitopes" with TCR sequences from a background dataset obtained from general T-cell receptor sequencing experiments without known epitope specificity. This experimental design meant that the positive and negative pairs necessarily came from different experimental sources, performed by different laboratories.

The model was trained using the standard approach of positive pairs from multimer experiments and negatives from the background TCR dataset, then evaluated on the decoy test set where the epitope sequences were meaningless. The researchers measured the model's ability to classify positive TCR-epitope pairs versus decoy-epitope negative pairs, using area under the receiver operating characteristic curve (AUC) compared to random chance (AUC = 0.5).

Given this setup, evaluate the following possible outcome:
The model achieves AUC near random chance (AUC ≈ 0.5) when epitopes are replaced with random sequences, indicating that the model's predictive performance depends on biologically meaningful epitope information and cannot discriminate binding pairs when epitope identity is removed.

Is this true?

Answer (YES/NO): NO